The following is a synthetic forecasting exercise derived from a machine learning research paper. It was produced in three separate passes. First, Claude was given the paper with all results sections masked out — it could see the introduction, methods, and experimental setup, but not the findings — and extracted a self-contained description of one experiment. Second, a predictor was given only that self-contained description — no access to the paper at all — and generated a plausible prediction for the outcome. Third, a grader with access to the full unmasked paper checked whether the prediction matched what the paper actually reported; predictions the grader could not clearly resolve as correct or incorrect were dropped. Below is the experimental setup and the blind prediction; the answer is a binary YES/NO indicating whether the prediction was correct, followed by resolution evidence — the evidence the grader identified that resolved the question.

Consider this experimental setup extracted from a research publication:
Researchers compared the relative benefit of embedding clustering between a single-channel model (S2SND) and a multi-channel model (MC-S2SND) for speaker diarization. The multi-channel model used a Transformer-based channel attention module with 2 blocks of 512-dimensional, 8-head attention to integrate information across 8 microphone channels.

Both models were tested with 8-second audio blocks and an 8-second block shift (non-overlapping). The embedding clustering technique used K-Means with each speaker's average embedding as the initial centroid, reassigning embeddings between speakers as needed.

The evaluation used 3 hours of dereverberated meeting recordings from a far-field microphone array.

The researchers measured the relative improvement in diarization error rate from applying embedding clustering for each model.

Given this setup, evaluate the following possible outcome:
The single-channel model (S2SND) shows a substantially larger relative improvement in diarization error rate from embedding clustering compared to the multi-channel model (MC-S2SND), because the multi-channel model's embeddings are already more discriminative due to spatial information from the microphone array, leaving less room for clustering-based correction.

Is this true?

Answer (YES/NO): NO